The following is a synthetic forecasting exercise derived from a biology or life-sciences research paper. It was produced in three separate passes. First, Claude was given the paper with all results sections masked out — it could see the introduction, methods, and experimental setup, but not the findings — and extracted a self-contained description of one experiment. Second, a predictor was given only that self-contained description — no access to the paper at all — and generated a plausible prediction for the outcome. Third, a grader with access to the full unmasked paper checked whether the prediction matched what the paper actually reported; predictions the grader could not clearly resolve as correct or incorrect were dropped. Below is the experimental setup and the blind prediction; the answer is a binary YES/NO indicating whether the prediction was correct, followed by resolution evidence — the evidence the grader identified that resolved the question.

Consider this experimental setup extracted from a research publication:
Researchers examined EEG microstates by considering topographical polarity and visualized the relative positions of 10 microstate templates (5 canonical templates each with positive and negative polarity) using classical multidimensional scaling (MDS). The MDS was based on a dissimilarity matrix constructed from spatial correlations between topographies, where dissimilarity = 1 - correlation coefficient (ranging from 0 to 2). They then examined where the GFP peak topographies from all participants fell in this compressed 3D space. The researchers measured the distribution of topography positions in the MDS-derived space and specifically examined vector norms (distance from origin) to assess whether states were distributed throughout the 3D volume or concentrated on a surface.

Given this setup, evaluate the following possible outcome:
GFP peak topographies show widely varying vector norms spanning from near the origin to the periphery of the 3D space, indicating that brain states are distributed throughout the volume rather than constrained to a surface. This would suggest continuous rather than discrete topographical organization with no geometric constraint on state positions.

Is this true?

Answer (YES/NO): NO